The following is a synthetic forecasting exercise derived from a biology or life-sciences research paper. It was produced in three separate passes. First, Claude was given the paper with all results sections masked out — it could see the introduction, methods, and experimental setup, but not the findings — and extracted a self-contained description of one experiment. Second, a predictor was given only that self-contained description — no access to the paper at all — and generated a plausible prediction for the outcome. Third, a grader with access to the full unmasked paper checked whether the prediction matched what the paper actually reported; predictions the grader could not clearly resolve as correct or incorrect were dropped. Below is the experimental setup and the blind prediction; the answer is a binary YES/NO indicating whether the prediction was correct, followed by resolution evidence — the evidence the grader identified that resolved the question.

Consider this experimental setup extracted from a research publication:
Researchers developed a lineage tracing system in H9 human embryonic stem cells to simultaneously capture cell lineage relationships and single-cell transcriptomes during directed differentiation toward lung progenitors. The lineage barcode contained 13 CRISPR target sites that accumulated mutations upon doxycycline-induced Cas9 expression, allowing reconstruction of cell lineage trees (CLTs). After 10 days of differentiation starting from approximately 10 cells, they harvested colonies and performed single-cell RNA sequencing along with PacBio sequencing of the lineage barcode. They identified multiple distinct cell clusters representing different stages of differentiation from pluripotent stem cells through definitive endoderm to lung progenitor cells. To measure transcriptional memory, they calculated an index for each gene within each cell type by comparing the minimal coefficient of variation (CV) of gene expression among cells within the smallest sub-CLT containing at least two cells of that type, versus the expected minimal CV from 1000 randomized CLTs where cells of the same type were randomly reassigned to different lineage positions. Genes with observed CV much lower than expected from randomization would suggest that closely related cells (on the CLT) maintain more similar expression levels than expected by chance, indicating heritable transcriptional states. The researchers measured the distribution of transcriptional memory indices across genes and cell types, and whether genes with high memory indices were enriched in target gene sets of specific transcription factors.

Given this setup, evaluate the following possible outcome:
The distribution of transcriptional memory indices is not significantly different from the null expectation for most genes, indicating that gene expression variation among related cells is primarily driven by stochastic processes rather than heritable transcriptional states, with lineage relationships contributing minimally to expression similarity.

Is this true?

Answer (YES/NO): NO